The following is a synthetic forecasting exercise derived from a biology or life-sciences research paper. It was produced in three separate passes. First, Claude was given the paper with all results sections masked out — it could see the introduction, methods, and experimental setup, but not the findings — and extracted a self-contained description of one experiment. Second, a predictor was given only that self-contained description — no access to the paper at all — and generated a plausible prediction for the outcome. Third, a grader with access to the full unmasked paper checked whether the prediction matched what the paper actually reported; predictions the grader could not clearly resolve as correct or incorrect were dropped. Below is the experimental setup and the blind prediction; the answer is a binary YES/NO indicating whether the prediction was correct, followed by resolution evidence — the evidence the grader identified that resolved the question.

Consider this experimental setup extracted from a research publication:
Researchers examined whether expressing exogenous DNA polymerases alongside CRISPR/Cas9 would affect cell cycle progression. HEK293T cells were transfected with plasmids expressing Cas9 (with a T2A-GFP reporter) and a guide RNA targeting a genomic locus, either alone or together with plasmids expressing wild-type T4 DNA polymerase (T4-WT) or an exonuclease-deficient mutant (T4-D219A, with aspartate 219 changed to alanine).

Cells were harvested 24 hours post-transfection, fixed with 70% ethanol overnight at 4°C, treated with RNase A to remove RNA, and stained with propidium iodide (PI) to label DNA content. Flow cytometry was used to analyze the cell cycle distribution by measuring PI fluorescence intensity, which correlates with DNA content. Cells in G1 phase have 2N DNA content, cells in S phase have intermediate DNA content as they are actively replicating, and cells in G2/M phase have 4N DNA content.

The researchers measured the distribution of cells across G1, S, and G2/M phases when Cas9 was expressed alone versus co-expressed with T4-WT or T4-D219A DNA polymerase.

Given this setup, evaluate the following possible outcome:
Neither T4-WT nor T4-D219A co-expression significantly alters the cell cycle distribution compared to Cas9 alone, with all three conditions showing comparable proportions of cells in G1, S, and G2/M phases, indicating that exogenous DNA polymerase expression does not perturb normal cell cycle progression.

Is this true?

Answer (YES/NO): YES